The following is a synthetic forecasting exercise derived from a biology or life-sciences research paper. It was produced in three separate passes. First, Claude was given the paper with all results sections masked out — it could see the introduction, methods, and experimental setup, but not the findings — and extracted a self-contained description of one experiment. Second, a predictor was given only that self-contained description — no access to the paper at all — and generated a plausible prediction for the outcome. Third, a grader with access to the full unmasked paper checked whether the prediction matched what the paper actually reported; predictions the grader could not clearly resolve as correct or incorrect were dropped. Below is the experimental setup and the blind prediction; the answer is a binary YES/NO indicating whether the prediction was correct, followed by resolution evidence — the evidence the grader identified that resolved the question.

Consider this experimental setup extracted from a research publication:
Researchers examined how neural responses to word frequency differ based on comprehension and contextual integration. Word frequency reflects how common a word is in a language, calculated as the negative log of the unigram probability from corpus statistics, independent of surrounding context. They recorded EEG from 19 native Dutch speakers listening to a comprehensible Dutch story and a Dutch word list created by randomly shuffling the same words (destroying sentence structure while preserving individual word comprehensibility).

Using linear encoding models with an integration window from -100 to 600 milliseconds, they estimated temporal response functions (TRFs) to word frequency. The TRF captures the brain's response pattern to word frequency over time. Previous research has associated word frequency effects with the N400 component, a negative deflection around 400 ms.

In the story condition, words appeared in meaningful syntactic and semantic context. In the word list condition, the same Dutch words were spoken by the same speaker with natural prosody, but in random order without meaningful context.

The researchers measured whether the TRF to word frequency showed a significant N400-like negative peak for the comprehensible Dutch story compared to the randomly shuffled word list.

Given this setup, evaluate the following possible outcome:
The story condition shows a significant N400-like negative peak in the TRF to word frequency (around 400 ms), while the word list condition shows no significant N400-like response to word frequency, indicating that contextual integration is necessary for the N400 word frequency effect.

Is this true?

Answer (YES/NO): NO